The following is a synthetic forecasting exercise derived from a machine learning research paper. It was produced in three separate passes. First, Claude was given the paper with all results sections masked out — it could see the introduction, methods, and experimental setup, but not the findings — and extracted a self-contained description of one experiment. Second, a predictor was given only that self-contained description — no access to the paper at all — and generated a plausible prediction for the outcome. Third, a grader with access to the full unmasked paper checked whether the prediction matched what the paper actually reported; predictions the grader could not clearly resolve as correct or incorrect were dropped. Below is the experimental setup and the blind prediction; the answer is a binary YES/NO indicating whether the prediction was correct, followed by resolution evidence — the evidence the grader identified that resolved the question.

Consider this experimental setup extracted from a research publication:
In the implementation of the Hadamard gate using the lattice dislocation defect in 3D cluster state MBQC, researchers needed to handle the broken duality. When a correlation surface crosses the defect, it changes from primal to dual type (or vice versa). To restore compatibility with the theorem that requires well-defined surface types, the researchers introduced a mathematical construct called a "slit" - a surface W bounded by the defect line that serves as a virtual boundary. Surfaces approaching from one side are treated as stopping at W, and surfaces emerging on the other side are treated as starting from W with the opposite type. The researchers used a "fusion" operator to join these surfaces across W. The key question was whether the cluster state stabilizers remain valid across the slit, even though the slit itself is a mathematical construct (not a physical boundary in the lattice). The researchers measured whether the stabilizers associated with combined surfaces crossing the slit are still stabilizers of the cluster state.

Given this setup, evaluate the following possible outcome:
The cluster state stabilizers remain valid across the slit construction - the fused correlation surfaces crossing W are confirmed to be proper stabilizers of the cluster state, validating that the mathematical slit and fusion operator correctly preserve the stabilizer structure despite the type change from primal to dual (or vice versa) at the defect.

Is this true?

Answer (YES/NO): YES